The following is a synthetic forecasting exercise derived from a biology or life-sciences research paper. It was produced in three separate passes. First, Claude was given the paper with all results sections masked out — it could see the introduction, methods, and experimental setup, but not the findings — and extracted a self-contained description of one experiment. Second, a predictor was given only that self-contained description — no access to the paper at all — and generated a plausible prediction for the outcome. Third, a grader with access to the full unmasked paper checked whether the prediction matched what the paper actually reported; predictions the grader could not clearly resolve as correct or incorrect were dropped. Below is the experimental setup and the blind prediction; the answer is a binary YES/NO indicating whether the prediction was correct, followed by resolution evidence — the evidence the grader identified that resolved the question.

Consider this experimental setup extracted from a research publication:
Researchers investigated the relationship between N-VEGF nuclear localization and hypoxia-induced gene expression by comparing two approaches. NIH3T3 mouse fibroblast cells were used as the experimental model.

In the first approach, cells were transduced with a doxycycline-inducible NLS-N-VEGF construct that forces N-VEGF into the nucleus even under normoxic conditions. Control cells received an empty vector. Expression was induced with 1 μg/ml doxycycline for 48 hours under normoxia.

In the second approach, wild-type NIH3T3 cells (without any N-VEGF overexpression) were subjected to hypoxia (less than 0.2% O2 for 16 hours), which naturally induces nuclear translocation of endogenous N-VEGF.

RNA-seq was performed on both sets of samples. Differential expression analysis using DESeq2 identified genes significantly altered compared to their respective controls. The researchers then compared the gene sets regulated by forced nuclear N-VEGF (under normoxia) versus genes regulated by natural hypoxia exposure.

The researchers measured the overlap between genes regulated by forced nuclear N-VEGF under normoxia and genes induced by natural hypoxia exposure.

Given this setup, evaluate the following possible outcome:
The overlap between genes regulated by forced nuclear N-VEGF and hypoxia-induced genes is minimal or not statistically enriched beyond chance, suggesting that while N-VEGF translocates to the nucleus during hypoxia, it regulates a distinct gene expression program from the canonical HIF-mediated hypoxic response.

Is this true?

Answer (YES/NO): NO